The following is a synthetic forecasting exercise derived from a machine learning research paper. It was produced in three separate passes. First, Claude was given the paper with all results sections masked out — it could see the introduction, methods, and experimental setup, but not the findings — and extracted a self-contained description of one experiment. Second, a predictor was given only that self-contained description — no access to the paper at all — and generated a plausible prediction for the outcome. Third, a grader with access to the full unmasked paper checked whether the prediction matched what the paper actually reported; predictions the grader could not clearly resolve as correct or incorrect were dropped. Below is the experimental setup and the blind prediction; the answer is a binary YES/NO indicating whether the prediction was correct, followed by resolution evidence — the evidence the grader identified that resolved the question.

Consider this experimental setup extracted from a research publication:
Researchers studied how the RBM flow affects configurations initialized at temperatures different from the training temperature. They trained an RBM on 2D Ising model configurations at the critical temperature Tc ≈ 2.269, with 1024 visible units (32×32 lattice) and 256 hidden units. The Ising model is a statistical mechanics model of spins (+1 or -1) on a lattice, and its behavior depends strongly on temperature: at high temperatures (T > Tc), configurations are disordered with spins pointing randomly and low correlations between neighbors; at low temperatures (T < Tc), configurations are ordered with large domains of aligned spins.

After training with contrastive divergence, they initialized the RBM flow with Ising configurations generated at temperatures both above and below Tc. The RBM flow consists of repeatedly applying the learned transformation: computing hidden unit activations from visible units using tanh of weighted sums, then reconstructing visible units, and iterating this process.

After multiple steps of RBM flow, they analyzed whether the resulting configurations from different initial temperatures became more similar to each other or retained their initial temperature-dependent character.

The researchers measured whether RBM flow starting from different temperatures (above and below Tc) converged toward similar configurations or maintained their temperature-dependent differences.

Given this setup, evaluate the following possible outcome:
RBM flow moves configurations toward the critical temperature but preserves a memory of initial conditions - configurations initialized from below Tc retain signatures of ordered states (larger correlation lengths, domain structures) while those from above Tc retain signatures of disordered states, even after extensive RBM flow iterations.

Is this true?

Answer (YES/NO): YES